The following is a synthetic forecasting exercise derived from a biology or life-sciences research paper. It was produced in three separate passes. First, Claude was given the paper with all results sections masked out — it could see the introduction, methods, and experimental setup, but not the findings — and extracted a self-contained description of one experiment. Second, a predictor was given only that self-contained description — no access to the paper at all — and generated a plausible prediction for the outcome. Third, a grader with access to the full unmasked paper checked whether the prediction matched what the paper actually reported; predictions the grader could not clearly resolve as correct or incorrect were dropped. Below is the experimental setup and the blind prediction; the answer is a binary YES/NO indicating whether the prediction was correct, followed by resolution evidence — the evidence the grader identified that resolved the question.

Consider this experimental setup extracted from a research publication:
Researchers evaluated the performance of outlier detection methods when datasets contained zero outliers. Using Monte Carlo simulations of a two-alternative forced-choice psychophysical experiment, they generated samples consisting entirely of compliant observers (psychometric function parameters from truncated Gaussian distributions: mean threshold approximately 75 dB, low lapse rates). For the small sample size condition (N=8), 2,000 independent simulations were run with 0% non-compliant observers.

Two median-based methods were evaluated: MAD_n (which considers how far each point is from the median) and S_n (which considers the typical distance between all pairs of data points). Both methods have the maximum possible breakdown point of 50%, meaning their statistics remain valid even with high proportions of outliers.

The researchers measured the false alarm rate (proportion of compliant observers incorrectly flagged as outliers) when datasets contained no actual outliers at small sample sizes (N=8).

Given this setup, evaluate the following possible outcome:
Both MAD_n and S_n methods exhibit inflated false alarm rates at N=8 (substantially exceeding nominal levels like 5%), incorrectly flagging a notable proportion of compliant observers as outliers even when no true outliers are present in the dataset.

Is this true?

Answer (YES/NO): YES